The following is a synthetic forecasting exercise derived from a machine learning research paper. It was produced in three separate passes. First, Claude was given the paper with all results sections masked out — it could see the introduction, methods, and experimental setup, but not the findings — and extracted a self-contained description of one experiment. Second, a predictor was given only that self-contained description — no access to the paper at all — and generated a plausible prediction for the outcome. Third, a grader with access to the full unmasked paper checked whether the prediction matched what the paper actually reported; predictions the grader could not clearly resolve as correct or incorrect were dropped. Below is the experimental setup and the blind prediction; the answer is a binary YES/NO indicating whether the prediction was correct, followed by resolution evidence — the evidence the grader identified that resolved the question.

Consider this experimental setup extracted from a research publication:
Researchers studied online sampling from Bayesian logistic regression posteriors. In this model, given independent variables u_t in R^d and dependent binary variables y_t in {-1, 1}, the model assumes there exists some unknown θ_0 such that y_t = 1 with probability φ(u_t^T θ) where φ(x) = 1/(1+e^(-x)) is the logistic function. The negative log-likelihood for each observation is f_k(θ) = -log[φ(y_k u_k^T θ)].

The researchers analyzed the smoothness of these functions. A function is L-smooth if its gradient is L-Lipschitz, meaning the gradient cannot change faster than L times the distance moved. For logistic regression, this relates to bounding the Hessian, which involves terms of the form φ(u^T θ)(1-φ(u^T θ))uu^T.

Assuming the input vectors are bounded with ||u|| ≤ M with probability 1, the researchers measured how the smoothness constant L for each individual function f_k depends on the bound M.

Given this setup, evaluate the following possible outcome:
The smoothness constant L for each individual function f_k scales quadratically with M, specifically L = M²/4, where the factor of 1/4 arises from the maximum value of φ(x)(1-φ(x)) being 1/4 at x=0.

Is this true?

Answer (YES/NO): YES